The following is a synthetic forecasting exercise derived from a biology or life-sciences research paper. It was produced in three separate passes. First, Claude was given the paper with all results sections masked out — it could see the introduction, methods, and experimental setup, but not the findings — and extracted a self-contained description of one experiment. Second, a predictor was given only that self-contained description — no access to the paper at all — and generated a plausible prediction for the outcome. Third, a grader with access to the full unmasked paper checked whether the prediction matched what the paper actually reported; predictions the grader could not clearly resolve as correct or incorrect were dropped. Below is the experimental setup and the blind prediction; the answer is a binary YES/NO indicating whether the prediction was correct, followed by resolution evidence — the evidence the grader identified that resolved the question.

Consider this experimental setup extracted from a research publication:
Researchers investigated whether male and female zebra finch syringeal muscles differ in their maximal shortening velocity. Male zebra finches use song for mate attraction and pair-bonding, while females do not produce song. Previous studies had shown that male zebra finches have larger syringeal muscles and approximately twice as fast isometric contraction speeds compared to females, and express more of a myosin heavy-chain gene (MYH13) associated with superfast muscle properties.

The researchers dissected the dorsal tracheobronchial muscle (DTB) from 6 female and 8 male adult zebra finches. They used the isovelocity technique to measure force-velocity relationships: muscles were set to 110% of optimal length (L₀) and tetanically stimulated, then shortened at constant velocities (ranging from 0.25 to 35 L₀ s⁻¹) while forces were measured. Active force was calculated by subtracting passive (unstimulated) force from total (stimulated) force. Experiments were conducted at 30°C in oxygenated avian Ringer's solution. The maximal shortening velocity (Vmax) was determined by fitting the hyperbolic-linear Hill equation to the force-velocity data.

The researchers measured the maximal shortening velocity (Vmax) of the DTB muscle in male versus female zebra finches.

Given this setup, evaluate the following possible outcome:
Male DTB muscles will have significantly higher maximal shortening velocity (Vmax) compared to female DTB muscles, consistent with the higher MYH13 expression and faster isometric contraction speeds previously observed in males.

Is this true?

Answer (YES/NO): NO